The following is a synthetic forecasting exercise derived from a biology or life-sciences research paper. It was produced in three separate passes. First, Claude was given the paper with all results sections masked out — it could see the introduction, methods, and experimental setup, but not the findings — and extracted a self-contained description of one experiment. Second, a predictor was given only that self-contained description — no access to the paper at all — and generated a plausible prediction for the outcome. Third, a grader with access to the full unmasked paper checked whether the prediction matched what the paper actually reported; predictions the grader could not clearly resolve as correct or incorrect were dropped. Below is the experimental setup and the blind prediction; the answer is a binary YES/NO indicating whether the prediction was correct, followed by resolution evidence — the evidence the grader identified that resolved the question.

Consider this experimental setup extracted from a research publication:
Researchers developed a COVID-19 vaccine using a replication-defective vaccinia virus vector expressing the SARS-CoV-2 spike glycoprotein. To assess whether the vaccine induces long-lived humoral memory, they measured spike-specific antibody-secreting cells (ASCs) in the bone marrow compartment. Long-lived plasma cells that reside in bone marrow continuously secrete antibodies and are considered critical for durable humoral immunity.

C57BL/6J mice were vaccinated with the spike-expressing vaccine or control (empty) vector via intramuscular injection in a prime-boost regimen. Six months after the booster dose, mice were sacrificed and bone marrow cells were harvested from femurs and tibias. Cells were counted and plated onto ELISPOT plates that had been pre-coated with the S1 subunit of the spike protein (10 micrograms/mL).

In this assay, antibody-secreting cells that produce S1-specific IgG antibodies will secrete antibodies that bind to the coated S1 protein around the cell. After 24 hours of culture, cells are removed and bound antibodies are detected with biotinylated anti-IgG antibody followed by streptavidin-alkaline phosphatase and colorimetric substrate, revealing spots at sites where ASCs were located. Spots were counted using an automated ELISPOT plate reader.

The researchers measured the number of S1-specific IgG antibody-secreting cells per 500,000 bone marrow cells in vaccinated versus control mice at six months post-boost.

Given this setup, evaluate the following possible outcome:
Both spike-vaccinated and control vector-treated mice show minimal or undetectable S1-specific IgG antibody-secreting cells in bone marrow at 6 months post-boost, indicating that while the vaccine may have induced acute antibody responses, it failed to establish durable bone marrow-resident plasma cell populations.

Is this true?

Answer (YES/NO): NO